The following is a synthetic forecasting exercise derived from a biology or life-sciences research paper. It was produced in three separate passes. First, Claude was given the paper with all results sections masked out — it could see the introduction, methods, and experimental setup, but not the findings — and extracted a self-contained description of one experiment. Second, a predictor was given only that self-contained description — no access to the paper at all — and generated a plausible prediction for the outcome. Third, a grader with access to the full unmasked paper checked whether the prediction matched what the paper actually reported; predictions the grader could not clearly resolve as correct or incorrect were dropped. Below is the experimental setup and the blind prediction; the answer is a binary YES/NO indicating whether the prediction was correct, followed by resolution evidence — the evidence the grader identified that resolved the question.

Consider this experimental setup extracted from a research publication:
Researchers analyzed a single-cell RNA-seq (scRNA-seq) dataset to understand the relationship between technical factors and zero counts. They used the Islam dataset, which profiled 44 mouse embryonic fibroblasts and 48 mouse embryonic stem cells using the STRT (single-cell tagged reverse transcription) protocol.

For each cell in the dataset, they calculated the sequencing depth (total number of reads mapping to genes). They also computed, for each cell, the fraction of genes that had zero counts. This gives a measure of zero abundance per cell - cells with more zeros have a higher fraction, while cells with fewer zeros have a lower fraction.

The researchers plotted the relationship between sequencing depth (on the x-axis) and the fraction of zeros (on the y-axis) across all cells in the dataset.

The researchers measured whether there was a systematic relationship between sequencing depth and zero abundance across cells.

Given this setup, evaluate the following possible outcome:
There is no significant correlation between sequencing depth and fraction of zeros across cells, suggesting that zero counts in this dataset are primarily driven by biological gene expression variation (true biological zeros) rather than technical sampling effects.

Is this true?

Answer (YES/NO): NO